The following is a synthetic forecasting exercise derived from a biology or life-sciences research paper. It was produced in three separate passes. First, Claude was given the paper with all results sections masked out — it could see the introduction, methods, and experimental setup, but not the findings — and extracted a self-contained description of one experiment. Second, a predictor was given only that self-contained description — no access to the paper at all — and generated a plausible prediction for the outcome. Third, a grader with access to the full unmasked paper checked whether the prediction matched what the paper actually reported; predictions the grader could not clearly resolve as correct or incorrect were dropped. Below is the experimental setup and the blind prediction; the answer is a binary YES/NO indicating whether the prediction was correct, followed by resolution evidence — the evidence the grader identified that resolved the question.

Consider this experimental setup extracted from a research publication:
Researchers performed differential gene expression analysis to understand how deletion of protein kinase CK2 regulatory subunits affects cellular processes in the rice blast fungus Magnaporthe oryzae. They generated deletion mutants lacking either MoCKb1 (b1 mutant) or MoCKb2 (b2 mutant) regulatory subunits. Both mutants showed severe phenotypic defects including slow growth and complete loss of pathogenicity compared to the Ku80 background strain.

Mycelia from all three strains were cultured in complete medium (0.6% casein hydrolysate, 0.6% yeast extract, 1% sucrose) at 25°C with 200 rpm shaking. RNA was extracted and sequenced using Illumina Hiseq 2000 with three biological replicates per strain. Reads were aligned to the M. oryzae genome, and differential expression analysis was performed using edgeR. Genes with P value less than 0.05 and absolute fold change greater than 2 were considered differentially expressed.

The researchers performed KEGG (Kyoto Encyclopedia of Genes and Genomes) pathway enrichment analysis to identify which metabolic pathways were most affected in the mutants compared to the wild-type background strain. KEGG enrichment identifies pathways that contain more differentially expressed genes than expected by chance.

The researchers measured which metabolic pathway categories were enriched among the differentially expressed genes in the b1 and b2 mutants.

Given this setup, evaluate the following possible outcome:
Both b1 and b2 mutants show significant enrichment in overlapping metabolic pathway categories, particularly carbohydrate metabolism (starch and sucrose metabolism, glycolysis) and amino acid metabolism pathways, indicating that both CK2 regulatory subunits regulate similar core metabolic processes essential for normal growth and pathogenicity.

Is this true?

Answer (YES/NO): YES